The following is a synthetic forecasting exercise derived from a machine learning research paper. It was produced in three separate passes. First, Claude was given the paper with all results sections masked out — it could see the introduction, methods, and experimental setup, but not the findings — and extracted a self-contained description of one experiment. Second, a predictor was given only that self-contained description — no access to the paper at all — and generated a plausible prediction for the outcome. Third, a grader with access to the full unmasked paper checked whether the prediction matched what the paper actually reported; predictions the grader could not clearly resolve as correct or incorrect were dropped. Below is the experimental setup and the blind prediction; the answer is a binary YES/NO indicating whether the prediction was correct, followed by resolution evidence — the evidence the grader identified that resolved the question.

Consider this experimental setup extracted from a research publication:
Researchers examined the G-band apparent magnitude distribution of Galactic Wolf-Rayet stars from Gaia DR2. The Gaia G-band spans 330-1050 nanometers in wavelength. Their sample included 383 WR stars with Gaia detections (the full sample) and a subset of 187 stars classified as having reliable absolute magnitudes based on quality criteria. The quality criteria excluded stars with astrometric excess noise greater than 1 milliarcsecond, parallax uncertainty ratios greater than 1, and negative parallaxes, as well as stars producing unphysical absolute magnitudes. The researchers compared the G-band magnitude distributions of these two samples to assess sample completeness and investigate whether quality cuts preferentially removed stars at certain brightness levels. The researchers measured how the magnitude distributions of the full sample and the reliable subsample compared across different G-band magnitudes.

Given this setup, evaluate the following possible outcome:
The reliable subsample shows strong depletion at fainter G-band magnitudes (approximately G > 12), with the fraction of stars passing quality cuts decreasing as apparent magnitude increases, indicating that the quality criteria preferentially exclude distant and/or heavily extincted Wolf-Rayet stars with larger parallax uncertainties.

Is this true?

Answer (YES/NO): NO